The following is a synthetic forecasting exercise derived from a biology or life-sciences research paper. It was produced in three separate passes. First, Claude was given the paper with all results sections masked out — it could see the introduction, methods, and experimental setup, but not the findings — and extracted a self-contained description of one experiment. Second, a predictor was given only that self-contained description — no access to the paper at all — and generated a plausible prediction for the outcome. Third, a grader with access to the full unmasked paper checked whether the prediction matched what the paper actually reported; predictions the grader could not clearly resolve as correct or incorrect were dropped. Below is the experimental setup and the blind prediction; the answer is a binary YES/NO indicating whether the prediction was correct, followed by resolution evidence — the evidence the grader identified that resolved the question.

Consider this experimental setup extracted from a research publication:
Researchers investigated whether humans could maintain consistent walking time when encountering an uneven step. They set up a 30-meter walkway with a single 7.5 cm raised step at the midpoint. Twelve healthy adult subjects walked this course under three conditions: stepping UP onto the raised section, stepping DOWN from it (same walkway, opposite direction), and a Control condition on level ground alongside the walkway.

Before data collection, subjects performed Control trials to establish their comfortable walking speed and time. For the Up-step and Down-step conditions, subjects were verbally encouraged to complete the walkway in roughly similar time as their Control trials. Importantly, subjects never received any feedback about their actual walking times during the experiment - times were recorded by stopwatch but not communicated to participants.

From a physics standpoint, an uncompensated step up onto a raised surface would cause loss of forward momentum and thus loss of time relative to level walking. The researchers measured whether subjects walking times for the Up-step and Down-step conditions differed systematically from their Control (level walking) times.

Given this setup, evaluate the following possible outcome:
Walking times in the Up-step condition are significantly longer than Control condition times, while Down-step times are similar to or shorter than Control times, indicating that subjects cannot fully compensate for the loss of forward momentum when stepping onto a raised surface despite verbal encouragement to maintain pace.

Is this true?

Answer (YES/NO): NO